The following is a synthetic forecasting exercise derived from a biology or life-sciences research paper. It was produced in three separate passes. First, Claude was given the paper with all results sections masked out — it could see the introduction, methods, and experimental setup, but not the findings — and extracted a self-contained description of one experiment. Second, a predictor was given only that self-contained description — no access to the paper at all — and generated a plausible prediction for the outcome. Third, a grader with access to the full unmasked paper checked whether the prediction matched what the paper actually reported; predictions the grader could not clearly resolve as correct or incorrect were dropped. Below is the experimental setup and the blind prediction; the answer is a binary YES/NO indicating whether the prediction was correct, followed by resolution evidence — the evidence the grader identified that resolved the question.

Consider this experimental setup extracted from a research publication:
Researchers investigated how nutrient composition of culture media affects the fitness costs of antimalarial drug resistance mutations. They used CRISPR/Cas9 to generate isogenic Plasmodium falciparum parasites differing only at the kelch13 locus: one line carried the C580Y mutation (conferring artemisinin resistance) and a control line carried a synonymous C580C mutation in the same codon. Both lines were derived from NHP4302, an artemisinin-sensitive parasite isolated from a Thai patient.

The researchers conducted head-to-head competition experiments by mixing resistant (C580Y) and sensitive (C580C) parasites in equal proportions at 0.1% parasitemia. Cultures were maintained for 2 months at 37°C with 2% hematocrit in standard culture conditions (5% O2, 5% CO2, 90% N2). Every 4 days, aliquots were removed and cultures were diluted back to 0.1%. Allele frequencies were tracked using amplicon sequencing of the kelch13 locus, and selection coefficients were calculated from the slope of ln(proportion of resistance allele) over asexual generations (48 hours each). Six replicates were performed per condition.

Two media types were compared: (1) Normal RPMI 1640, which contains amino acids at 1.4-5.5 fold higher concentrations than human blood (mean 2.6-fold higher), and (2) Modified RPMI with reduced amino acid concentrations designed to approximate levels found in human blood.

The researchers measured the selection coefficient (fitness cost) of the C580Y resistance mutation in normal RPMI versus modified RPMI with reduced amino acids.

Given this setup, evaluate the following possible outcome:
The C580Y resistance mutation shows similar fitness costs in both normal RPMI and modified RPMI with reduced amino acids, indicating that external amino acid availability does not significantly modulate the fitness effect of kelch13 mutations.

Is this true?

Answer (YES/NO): NO